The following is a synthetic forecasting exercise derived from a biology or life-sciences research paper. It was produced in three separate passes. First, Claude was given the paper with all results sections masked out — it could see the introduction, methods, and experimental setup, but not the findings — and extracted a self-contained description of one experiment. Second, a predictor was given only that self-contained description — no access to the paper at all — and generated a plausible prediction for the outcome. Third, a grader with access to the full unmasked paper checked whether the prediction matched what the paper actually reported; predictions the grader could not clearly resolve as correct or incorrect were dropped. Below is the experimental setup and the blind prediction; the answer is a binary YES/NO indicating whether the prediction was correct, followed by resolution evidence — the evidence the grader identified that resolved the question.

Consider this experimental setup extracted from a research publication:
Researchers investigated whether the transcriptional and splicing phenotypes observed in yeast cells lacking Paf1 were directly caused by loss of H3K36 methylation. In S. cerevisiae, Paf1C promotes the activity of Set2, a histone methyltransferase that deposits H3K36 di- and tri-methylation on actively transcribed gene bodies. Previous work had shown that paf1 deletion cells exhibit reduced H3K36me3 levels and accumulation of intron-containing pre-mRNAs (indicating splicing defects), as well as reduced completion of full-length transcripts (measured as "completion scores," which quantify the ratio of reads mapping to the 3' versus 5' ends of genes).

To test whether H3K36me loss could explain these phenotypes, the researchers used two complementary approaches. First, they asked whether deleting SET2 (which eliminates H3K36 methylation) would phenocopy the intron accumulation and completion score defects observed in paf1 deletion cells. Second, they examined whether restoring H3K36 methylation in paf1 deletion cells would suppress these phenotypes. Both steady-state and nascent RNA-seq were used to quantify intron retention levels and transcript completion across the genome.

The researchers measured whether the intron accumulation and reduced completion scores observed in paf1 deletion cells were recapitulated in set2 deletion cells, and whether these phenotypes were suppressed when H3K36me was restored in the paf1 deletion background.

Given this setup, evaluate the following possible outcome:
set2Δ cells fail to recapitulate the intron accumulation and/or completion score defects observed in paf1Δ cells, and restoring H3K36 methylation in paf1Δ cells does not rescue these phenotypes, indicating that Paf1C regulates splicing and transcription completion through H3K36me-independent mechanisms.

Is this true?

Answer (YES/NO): YES